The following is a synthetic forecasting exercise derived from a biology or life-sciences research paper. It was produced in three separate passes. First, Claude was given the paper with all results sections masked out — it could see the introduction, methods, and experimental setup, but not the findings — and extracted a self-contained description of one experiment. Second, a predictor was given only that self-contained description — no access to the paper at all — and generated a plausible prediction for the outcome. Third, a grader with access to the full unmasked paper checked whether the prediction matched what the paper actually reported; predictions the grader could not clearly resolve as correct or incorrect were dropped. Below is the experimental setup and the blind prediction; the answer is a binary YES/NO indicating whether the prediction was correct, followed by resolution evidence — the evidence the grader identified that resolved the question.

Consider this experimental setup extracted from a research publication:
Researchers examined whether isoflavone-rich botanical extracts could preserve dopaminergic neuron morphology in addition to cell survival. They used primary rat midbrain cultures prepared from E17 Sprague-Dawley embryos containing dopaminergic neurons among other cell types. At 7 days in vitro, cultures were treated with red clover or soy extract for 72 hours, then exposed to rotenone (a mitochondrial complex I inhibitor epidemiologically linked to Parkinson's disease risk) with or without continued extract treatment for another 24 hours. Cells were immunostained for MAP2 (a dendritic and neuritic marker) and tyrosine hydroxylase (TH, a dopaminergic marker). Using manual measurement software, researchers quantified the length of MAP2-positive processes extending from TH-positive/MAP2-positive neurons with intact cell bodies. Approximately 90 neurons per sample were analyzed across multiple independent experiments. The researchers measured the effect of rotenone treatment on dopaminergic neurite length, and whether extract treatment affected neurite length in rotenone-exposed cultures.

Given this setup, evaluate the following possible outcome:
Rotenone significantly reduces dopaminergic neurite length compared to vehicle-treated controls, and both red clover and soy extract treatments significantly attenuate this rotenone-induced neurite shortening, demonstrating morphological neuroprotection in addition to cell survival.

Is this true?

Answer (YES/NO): NO